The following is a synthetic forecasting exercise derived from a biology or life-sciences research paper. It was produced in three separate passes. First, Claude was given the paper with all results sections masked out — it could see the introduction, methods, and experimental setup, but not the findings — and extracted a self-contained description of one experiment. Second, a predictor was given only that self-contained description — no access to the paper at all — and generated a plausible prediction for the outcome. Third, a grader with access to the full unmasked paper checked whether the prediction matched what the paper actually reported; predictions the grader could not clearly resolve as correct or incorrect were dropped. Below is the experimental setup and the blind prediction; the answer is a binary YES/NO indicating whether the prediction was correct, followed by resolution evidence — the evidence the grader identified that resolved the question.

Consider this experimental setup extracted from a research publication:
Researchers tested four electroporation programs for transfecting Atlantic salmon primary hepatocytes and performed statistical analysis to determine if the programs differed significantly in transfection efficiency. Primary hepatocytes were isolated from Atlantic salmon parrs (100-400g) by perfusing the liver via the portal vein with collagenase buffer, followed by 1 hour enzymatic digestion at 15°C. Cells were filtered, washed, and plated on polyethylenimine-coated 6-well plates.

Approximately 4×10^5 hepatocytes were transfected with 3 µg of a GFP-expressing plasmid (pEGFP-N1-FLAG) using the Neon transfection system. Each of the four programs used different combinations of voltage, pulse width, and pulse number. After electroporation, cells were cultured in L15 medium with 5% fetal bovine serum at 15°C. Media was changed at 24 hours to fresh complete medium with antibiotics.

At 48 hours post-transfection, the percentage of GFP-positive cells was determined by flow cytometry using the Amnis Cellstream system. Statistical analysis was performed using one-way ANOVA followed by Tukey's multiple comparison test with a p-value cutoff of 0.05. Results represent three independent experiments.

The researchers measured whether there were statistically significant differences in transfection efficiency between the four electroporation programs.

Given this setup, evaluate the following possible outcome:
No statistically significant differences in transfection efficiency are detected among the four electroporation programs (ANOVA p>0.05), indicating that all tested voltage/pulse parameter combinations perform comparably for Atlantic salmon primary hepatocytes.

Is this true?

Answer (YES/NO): NO